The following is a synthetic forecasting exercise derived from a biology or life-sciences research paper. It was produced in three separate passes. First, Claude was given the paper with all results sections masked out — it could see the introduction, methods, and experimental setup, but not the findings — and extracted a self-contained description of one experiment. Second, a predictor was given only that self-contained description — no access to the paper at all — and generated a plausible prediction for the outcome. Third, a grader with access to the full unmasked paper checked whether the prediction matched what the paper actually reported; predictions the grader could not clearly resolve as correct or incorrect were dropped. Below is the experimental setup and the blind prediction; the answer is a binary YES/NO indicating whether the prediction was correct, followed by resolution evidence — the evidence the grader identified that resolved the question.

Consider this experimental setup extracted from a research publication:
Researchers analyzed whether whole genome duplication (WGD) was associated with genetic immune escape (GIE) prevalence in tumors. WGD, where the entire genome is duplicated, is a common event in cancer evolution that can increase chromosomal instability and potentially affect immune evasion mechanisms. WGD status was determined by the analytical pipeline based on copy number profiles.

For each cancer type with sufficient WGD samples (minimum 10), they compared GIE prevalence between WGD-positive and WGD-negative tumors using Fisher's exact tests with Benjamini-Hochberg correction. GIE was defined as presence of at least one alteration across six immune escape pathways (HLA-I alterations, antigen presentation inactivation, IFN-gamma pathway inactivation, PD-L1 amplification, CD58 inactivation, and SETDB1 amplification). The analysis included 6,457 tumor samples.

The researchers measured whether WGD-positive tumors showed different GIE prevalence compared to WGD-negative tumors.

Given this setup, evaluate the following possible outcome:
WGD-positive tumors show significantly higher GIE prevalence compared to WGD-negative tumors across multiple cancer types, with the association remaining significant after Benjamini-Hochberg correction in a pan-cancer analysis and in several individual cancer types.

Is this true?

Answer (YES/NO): NO